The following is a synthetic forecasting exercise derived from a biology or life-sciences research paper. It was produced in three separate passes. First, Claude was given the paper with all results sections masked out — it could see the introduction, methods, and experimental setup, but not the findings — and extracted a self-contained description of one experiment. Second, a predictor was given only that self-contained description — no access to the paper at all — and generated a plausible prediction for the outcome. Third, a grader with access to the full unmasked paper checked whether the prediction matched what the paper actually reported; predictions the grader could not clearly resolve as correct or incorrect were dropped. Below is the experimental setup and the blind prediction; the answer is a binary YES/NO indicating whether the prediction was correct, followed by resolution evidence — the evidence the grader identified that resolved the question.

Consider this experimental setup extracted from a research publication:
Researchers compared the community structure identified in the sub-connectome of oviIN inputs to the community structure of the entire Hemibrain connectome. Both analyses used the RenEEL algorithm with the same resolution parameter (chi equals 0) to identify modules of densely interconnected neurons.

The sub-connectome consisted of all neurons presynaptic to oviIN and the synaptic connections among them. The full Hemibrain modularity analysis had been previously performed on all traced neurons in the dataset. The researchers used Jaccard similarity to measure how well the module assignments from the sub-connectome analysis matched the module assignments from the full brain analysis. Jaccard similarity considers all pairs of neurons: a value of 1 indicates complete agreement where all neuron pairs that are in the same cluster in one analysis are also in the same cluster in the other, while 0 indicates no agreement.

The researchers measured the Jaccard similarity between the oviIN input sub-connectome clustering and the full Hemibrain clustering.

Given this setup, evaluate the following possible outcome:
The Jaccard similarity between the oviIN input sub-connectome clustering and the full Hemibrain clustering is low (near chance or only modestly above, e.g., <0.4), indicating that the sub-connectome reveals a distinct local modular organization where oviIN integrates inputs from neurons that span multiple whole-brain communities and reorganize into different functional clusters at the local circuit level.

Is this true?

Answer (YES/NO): NO